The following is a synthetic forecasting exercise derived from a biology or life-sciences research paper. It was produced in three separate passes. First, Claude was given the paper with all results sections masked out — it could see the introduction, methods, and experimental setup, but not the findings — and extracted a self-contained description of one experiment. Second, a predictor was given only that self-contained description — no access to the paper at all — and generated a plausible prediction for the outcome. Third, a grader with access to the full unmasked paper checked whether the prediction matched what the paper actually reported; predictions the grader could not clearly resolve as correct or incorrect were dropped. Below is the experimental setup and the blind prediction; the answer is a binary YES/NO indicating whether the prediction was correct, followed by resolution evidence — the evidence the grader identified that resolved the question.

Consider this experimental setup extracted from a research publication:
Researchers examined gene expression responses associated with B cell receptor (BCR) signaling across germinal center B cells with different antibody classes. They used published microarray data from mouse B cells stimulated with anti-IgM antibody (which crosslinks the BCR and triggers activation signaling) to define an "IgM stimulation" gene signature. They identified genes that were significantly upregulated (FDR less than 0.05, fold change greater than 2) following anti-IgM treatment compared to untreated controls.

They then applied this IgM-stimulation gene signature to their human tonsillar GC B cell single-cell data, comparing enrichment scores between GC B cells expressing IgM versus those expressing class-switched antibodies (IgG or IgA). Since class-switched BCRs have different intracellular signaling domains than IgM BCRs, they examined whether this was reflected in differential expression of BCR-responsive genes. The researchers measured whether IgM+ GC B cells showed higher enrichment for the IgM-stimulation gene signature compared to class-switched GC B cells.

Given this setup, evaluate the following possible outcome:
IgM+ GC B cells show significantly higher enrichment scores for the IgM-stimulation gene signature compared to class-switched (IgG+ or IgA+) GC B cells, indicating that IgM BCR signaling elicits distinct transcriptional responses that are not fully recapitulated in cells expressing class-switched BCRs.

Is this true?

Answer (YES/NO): NO